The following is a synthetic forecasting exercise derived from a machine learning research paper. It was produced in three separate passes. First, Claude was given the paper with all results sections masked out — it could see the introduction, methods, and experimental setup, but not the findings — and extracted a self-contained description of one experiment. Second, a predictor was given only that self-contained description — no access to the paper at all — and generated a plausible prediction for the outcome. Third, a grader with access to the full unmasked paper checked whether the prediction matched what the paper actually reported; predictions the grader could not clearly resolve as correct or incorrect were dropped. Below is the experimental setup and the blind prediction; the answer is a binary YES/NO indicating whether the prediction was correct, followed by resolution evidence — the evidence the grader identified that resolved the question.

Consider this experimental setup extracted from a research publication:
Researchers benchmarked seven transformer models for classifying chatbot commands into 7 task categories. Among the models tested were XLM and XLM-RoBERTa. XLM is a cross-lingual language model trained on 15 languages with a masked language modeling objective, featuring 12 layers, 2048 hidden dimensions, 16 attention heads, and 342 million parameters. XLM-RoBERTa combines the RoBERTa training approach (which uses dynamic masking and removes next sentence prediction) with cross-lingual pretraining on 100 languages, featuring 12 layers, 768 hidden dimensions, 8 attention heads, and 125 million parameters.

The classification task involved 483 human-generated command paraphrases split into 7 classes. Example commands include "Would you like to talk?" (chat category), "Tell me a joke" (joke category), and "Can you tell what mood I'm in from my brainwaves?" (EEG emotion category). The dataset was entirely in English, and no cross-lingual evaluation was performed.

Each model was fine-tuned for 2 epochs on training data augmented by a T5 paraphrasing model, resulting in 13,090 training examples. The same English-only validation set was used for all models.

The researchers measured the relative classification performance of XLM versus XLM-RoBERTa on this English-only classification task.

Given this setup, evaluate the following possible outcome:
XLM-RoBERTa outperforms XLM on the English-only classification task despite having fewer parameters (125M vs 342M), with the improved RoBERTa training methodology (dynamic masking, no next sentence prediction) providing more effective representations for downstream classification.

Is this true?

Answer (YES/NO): YES